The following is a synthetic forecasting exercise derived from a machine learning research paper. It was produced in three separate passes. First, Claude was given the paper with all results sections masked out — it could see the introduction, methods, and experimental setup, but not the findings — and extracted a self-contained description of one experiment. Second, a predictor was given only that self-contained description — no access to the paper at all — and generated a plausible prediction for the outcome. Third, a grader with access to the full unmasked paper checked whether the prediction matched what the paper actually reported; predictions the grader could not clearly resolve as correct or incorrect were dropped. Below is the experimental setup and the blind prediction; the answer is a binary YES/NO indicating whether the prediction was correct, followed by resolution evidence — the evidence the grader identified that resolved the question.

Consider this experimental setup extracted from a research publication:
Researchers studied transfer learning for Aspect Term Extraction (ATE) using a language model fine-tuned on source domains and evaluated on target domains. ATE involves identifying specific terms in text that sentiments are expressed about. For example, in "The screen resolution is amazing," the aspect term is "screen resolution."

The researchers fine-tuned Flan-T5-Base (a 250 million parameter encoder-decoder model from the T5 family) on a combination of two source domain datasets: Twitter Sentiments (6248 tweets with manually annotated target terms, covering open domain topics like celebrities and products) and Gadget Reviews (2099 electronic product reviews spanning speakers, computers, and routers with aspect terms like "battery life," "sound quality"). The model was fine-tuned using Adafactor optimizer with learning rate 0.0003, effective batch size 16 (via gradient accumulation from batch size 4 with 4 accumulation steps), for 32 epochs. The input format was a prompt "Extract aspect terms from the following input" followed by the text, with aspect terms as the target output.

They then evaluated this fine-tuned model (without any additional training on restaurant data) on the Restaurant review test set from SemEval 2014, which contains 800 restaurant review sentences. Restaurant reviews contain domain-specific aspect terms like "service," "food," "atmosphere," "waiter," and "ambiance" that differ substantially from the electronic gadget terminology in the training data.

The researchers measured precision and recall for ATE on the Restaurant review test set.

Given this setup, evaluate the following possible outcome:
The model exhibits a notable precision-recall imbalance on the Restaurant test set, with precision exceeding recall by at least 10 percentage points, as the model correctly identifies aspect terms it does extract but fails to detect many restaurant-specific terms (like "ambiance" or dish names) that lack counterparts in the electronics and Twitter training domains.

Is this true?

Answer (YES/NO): YES